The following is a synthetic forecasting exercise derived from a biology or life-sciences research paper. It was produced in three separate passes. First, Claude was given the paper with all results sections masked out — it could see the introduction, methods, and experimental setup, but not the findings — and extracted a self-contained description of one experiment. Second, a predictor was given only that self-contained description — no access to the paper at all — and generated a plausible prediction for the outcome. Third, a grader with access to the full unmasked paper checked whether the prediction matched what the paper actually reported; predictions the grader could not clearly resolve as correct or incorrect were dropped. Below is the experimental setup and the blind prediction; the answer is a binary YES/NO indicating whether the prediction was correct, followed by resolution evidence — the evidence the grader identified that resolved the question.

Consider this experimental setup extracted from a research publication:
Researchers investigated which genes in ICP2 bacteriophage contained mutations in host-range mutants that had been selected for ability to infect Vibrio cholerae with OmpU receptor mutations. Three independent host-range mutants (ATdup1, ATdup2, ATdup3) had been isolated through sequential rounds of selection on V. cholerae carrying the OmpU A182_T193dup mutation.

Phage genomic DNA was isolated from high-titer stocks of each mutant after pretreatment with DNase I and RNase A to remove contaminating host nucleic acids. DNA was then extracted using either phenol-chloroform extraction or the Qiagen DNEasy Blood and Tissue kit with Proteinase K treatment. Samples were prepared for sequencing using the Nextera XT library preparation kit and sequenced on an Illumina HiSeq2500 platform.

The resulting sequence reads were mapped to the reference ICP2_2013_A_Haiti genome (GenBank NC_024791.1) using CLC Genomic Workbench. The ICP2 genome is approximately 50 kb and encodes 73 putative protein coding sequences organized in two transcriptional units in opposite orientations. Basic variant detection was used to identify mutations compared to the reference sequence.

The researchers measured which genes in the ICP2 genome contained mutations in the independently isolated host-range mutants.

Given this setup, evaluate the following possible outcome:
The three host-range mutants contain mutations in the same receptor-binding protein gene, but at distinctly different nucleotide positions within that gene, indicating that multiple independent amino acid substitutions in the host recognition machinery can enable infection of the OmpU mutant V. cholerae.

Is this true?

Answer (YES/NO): NO